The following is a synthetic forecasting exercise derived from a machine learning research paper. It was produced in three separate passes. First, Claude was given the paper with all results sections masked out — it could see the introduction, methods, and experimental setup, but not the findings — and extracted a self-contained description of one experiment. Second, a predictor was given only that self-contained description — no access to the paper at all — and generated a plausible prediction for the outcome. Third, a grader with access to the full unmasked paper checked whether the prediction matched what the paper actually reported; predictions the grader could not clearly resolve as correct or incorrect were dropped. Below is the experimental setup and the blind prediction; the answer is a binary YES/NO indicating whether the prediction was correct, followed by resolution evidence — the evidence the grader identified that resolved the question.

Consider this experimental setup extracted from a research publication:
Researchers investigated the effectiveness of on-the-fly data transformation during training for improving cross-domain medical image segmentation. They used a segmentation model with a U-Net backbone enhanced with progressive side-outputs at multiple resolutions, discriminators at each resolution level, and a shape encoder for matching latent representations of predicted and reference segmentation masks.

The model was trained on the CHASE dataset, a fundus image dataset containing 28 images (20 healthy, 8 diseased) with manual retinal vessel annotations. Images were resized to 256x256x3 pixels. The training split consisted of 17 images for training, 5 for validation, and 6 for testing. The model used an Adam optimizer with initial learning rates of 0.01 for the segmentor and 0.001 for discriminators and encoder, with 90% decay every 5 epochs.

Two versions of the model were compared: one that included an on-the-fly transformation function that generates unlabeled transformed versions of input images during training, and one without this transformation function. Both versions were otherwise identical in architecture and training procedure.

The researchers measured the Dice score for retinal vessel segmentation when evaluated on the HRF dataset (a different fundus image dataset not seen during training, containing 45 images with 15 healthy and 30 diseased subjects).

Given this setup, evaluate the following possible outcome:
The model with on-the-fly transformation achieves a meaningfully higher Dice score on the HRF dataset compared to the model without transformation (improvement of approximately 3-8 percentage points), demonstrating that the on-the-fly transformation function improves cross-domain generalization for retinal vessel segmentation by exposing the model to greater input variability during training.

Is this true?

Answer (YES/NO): YES